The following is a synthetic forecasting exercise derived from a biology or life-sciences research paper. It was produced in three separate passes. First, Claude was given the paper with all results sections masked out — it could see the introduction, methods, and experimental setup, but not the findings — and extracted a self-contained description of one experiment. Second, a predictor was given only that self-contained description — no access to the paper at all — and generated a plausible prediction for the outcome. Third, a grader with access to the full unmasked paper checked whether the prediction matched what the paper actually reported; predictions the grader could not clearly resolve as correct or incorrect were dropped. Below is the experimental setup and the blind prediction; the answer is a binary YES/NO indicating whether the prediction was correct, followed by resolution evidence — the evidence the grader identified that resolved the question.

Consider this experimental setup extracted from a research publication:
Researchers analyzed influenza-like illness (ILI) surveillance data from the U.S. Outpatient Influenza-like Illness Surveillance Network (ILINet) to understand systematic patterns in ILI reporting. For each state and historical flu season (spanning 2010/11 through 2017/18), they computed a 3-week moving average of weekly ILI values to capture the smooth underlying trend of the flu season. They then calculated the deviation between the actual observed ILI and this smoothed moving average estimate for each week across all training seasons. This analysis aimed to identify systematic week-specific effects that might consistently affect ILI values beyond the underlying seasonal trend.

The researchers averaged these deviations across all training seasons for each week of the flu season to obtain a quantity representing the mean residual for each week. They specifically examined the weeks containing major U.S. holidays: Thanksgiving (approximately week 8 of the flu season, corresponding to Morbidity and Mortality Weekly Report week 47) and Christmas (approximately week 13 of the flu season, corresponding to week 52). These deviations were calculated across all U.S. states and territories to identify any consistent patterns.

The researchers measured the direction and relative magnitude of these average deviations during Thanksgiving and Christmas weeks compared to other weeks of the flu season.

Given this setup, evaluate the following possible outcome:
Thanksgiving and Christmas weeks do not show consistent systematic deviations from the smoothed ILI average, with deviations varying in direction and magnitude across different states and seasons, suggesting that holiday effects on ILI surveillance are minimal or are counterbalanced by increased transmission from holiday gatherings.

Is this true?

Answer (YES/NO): NO